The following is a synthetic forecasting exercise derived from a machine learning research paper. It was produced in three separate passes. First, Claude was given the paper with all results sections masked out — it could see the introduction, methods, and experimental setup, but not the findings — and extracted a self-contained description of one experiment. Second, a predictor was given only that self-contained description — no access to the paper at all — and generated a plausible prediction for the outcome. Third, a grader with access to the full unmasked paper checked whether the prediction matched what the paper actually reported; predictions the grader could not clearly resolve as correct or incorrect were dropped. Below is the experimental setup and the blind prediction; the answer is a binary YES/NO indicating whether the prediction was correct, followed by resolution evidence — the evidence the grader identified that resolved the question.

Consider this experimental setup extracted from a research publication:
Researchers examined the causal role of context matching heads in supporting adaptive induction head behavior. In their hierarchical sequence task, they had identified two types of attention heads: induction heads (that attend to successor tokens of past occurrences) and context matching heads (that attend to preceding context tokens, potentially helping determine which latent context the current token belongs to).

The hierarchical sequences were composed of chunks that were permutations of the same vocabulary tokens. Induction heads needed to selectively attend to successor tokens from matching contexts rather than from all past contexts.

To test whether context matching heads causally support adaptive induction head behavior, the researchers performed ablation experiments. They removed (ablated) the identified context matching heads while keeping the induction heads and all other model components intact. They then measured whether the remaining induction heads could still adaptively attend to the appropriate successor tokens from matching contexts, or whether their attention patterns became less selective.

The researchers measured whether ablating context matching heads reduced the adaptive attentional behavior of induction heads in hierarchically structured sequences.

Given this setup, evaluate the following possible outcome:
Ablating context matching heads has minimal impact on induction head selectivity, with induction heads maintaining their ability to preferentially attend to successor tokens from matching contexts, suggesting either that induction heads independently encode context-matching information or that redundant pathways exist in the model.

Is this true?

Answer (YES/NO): NO